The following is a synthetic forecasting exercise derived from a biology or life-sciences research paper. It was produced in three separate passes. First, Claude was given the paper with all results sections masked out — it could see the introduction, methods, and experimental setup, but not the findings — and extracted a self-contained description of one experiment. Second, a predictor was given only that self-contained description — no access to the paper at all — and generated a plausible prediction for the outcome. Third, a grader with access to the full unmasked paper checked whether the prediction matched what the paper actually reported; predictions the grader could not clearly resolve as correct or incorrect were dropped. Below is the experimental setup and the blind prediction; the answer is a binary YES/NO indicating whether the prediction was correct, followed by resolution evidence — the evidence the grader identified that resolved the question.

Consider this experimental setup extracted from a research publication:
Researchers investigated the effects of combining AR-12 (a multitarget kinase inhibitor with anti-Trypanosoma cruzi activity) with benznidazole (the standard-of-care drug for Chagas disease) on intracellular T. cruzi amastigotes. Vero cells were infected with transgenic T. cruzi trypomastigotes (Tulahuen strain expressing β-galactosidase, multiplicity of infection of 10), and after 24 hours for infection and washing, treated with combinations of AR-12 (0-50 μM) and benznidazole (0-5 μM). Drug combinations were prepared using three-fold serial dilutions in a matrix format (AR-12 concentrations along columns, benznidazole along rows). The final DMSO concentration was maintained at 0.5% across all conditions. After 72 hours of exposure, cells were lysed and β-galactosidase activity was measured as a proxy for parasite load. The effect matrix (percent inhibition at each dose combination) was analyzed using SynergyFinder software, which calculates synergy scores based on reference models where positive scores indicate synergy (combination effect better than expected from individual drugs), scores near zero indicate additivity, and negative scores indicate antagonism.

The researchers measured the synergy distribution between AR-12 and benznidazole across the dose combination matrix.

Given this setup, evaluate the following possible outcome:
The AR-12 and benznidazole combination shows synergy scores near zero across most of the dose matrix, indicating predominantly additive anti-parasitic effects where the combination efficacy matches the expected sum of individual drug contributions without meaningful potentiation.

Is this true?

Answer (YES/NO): NO